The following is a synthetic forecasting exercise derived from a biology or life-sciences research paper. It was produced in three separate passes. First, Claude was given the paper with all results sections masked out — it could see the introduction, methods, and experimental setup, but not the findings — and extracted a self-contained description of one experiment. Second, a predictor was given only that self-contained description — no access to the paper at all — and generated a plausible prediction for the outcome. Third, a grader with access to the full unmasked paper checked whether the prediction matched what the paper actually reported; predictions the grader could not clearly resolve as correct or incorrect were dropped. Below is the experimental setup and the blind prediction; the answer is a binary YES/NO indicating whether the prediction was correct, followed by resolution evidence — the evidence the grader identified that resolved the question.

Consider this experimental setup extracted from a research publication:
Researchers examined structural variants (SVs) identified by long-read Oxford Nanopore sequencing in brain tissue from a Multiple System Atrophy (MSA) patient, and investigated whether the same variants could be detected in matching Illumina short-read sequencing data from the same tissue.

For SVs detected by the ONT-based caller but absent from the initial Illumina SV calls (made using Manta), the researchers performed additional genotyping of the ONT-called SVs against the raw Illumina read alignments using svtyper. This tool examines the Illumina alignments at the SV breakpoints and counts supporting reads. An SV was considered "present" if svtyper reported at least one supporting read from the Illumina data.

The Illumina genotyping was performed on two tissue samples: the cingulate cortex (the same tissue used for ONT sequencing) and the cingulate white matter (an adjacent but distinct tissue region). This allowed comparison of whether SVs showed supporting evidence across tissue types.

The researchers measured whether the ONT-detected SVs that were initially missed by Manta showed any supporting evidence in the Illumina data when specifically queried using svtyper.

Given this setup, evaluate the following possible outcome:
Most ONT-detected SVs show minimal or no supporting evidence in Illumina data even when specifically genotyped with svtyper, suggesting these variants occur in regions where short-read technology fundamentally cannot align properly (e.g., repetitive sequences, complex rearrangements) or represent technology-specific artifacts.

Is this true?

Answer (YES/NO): YES